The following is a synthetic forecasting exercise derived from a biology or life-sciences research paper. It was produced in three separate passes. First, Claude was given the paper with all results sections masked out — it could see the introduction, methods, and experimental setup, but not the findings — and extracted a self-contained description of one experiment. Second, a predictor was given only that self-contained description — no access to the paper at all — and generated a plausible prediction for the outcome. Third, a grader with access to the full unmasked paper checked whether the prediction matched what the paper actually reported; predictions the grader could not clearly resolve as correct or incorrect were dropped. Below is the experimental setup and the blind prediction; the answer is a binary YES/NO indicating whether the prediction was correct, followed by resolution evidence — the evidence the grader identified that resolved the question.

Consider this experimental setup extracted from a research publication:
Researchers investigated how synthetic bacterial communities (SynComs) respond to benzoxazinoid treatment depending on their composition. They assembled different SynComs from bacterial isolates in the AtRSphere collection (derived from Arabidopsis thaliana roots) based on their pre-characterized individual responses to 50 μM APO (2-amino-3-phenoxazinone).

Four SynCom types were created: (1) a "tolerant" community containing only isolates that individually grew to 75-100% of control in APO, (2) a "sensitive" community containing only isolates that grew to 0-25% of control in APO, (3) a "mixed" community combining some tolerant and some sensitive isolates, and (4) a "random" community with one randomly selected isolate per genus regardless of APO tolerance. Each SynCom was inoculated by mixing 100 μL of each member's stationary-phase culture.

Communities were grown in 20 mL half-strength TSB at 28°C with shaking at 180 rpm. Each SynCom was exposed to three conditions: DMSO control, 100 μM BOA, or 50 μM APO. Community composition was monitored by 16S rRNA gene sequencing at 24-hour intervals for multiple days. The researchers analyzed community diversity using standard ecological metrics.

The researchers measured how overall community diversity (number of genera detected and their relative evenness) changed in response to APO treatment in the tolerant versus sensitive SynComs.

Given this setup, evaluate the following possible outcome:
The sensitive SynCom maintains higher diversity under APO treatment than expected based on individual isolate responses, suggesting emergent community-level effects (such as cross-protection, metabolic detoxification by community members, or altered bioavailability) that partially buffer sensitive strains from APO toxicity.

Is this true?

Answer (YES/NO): NO